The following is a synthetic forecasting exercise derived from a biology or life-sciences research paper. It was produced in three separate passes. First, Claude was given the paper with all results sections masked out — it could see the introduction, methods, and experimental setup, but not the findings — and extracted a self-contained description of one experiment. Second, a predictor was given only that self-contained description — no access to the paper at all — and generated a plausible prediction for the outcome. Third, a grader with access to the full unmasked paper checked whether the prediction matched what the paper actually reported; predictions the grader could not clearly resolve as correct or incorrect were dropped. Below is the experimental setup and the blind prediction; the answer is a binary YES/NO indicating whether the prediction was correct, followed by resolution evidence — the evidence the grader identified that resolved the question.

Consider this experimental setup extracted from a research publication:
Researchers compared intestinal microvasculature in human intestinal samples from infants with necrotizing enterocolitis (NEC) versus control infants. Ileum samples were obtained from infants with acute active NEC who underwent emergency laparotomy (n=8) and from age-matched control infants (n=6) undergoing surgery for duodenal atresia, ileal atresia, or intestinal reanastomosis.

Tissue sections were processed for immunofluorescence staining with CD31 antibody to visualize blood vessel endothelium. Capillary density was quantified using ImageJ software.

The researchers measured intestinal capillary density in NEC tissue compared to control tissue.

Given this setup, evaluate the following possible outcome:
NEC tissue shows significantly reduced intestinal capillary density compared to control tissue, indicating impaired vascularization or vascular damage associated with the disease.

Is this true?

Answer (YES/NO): YES